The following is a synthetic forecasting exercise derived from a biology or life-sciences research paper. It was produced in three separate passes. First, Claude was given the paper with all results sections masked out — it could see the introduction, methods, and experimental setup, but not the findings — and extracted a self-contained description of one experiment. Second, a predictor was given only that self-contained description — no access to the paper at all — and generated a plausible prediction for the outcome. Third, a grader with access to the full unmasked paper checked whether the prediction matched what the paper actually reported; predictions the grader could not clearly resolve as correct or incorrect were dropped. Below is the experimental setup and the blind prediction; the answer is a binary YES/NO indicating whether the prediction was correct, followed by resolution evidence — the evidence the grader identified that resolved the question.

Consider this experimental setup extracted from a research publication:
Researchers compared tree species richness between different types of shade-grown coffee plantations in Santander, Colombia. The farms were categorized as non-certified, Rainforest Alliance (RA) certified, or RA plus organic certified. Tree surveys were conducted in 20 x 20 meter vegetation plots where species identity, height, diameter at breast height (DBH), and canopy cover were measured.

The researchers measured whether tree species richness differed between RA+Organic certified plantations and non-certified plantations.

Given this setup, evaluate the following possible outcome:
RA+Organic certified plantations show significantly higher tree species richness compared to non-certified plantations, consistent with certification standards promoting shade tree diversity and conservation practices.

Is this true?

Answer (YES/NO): NO